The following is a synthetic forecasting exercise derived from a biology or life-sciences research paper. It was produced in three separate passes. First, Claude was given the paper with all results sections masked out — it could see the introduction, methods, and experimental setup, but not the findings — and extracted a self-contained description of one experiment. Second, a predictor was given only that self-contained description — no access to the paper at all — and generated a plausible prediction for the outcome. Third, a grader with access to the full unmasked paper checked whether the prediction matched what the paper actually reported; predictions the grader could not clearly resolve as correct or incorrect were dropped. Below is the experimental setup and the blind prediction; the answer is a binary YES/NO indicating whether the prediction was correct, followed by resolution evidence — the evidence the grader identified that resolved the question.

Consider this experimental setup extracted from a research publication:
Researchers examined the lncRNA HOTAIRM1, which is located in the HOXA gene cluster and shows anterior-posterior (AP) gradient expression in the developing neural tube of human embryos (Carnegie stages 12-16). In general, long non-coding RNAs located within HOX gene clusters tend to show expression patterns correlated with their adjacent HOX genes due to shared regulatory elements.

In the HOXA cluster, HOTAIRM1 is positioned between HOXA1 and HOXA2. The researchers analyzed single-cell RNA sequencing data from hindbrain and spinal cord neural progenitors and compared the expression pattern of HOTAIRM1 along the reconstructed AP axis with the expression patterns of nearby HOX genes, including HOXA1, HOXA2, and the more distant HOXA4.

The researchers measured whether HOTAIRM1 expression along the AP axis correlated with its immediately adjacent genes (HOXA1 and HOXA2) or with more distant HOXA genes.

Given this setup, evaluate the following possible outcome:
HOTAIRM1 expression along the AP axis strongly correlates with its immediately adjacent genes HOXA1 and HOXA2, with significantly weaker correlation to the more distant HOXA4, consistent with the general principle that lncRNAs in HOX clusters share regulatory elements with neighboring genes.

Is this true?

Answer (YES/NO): NO